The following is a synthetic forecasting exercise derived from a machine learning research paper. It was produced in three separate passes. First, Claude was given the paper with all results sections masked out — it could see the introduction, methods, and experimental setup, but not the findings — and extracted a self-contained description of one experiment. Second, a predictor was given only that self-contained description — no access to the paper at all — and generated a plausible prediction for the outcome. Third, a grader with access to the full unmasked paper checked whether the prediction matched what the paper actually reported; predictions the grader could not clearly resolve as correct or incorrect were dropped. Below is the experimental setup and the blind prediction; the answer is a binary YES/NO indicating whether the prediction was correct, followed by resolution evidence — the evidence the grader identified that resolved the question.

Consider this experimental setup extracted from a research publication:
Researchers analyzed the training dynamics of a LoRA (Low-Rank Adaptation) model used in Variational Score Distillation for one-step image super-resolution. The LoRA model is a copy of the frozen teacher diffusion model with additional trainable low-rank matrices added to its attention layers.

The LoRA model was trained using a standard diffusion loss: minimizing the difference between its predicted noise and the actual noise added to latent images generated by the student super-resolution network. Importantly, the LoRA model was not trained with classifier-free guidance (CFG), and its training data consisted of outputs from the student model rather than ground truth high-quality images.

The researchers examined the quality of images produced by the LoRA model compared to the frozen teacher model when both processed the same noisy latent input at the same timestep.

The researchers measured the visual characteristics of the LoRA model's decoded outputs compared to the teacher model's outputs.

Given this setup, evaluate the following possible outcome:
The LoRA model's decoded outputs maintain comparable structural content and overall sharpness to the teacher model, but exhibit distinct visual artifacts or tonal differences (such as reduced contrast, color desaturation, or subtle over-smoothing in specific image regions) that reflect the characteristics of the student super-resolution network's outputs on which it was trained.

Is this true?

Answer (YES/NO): NO